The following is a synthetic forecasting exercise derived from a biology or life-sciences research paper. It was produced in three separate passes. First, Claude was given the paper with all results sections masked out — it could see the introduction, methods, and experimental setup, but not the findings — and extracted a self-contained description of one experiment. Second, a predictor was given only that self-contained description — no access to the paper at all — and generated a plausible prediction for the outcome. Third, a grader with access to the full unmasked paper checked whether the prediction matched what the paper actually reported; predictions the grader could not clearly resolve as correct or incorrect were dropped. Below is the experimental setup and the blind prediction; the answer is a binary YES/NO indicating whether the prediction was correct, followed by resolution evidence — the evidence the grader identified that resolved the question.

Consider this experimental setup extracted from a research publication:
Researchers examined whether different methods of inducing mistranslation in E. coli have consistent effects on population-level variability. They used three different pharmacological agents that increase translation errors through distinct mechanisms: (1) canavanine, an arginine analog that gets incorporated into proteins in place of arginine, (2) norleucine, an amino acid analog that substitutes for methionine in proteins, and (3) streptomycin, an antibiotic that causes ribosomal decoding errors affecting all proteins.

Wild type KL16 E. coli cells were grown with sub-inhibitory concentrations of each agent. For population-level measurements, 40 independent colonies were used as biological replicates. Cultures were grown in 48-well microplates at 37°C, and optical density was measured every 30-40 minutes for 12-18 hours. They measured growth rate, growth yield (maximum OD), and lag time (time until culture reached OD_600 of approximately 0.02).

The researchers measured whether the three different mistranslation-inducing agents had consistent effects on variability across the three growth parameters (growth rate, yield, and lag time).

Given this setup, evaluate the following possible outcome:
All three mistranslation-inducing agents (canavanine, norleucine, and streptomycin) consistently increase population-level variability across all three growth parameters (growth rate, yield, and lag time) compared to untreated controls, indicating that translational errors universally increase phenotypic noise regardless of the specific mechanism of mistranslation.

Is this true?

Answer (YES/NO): NO